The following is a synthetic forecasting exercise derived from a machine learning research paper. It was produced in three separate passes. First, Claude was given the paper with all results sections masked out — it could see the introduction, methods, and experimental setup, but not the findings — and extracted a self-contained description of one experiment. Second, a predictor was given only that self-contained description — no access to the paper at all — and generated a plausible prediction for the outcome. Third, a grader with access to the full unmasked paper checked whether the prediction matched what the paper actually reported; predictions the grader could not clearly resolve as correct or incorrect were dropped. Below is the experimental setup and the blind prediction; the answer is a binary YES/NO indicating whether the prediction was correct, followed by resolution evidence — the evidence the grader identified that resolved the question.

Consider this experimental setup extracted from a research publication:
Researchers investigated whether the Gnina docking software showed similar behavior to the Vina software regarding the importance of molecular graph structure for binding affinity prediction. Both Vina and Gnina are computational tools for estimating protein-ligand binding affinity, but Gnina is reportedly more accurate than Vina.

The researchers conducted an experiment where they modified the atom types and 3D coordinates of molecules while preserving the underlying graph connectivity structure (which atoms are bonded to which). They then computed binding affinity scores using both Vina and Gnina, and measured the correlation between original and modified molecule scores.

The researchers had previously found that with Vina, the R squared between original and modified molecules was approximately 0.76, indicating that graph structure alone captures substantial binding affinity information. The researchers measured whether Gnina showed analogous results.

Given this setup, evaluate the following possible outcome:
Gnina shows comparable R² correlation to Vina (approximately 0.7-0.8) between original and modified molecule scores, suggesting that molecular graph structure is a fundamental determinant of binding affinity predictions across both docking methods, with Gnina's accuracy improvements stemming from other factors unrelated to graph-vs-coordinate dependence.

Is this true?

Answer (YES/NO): YES